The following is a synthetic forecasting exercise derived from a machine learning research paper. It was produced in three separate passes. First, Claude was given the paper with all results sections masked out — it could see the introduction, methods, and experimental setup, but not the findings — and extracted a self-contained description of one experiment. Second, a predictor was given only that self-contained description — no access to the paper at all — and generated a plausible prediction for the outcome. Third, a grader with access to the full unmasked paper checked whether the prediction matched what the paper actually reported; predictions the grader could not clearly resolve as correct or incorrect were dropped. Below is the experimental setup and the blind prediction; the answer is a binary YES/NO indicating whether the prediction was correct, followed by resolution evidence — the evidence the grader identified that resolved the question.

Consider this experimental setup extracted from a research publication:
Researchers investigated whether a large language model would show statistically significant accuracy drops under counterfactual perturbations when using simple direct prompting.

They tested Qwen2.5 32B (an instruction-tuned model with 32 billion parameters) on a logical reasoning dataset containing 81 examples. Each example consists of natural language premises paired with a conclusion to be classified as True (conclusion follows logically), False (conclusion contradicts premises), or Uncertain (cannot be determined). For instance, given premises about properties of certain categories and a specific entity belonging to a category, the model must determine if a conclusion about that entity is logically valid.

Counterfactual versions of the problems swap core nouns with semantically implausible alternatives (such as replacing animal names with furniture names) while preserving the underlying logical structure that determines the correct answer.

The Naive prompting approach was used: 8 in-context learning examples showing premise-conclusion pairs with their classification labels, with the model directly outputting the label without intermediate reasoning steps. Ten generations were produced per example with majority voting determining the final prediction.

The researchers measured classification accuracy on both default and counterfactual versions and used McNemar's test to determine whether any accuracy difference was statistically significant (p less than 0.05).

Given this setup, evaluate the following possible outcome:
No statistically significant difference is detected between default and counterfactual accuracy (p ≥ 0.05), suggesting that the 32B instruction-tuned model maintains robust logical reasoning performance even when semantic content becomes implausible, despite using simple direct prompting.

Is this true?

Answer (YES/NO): NO